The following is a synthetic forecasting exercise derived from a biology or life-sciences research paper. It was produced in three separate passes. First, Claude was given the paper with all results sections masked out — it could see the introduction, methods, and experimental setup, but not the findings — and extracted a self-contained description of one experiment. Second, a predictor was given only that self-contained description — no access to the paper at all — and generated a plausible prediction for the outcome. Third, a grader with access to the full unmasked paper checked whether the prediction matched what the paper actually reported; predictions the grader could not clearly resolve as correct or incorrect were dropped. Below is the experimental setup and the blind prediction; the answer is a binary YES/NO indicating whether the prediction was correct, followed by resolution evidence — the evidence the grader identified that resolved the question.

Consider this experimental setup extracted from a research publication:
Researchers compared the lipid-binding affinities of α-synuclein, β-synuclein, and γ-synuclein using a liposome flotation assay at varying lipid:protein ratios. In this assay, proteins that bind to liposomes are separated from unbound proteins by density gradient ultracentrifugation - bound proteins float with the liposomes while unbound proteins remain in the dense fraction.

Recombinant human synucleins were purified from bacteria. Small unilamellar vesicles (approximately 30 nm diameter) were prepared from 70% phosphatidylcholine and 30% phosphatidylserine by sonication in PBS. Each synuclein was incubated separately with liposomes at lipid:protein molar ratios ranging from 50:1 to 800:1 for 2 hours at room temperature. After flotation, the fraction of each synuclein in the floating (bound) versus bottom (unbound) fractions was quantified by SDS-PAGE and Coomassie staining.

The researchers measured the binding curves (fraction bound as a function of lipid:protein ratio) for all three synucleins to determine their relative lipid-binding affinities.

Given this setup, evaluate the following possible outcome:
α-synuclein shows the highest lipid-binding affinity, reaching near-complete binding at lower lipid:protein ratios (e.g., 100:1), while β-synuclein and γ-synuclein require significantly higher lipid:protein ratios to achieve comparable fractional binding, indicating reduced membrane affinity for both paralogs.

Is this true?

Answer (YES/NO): NO